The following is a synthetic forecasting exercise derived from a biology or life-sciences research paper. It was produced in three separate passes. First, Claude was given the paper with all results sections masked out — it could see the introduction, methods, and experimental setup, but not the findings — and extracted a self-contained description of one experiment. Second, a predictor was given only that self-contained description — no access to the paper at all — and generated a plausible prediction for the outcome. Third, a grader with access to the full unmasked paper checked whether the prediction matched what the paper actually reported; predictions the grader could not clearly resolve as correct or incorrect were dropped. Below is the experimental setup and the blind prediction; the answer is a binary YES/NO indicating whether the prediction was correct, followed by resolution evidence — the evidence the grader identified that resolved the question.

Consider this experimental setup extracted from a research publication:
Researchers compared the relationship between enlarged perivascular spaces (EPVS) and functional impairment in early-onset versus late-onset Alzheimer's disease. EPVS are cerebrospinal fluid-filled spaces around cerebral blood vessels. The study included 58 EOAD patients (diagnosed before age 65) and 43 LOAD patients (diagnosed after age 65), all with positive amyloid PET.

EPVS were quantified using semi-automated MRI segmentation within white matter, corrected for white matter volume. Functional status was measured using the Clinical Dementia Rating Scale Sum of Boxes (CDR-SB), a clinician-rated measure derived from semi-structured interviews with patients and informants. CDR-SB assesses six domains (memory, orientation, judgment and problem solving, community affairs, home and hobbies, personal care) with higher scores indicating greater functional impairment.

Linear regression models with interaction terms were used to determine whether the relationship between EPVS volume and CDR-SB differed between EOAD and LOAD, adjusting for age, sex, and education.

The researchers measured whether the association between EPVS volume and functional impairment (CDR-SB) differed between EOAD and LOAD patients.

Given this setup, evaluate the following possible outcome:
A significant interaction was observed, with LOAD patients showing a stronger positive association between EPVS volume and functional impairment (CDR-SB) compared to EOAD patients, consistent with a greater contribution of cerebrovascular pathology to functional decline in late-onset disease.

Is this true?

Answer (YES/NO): NO